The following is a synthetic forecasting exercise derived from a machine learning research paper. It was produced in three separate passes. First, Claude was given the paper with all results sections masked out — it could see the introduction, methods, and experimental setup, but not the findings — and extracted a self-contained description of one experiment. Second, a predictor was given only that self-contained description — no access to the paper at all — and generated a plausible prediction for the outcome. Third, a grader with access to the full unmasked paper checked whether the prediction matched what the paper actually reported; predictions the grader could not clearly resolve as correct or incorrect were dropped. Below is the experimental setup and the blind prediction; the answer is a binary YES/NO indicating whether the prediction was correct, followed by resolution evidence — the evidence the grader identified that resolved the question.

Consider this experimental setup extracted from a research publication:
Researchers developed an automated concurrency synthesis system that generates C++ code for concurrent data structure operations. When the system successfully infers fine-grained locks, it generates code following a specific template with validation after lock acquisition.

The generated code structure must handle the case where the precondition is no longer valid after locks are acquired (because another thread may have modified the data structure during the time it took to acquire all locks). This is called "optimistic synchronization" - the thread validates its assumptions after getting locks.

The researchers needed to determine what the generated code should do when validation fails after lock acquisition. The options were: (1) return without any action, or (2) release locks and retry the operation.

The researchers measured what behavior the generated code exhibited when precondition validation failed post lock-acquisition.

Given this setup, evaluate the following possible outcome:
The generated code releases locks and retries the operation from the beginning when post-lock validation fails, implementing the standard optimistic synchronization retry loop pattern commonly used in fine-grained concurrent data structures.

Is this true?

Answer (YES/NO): YES